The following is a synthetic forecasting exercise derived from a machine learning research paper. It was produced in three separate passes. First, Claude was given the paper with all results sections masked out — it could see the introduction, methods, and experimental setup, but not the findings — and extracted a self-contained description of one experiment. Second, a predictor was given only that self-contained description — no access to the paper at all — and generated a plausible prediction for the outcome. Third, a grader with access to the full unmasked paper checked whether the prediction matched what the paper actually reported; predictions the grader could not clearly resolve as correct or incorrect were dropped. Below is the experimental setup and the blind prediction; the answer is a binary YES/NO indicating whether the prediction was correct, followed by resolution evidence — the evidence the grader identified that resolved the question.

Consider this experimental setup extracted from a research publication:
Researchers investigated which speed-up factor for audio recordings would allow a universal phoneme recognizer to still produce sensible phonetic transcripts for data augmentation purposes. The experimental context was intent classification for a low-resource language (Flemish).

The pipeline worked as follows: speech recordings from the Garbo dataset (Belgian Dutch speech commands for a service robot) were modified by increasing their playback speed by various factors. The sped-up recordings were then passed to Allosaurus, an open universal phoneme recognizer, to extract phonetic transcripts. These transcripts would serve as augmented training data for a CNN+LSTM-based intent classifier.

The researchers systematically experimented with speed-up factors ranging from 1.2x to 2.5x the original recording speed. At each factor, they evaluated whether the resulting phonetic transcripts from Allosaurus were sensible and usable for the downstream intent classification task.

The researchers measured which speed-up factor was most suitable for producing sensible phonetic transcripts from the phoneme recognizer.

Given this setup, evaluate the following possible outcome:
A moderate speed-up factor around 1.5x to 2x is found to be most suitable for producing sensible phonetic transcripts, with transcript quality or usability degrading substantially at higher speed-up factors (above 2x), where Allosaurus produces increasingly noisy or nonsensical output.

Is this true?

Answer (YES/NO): NO